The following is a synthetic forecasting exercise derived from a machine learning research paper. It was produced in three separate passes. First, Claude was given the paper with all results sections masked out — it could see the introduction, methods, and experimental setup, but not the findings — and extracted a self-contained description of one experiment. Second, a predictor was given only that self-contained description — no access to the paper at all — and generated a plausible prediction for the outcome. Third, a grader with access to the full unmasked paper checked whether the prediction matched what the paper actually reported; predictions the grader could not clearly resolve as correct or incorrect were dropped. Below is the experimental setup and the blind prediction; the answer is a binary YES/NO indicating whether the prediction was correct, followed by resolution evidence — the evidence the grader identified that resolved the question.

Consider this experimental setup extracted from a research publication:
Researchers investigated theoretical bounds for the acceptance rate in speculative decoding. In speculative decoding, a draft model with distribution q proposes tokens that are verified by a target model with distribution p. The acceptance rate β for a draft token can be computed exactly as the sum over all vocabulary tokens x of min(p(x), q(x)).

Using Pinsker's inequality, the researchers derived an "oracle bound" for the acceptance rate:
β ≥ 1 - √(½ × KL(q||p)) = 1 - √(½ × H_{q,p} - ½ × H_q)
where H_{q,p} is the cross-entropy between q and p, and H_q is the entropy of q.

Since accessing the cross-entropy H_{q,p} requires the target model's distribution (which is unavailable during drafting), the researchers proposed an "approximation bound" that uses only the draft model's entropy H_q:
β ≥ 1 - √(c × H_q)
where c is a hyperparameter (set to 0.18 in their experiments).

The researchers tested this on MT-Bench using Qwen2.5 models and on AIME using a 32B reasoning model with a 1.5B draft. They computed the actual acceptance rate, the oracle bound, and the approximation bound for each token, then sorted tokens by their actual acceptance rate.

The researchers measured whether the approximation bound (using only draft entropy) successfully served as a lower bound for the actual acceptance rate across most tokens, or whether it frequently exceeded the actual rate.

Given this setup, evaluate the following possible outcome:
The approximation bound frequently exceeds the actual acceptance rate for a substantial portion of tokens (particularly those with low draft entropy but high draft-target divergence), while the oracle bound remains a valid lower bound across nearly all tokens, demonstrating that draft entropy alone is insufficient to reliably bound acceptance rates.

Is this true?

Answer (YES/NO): NO